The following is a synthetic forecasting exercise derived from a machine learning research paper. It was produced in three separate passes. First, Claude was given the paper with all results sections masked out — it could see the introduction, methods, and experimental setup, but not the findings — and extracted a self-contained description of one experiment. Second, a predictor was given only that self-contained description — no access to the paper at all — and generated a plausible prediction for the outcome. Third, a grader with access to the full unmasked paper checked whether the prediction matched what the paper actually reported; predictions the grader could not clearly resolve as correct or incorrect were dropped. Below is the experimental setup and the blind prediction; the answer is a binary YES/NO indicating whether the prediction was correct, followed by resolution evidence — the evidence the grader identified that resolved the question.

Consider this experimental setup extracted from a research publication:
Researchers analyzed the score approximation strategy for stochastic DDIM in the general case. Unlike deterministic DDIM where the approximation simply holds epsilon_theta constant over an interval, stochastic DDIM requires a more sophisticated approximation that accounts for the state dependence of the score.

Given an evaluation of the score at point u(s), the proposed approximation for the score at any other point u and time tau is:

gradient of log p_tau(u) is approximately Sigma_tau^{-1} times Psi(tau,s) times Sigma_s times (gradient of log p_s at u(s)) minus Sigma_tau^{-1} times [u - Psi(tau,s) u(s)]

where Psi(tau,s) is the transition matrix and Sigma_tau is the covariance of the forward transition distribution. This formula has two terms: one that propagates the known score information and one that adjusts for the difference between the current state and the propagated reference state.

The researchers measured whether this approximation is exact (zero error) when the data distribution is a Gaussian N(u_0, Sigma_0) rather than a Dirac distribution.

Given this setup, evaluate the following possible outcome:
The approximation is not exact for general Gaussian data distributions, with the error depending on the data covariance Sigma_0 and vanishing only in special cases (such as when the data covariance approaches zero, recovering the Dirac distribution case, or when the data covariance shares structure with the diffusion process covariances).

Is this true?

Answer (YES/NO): NO